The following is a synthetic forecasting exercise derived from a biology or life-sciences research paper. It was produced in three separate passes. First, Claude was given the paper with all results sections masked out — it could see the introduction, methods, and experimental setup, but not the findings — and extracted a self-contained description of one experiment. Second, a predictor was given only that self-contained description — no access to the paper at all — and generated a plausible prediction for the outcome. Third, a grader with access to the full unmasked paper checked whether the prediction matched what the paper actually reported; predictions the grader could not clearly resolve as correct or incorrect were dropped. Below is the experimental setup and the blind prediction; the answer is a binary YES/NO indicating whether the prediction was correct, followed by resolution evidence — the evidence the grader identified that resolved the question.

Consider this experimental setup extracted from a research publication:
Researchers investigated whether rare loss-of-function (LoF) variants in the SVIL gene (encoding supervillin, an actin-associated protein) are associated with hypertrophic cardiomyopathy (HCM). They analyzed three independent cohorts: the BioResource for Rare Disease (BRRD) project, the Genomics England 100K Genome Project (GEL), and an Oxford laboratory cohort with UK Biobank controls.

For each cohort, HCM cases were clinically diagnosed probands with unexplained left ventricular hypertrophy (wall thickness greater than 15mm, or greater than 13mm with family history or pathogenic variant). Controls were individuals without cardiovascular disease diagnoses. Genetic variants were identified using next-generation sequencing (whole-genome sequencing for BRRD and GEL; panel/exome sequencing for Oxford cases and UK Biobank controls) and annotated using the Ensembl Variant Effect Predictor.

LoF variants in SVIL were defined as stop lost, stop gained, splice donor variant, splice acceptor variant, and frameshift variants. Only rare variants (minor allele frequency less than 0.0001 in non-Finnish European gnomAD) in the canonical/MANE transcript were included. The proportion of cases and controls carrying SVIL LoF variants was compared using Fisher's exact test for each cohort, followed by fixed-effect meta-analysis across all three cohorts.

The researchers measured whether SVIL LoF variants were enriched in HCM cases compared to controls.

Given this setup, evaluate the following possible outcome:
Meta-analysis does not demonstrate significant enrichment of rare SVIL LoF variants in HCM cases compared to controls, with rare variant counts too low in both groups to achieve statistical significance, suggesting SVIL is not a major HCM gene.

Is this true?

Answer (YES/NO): NO